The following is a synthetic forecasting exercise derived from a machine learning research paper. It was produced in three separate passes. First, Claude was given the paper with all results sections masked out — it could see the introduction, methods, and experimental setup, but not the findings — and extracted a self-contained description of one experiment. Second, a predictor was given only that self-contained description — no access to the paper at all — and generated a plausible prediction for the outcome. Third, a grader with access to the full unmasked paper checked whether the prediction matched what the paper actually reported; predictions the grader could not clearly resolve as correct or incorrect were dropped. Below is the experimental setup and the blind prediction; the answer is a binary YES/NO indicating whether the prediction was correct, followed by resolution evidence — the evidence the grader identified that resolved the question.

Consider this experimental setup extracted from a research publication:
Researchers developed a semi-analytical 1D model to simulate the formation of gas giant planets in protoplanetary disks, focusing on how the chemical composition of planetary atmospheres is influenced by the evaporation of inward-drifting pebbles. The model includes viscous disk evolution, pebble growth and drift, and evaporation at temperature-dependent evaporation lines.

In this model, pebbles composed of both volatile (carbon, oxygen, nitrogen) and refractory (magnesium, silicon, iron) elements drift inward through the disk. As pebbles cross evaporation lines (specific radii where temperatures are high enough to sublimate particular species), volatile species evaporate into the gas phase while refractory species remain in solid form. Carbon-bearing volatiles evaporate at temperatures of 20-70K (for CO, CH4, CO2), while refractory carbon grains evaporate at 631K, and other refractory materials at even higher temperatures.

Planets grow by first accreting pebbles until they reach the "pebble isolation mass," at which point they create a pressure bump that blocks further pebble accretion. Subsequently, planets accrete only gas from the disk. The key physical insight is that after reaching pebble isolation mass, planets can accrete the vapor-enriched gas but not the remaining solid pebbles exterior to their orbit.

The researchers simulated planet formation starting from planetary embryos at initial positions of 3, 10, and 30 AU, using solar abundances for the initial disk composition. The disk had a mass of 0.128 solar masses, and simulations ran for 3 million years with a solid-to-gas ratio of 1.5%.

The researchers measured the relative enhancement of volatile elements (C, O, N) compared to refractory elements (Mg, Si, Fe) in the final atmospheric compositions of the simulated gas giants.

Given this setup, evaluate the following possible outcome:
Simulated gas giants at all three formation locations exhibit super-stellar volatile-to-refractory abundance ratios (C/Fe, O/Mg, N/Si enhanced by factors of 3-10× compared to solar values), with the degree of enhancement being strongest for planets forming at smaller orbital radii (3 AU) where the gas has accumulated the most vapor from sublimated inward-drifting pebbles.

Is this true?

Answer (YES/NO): NO